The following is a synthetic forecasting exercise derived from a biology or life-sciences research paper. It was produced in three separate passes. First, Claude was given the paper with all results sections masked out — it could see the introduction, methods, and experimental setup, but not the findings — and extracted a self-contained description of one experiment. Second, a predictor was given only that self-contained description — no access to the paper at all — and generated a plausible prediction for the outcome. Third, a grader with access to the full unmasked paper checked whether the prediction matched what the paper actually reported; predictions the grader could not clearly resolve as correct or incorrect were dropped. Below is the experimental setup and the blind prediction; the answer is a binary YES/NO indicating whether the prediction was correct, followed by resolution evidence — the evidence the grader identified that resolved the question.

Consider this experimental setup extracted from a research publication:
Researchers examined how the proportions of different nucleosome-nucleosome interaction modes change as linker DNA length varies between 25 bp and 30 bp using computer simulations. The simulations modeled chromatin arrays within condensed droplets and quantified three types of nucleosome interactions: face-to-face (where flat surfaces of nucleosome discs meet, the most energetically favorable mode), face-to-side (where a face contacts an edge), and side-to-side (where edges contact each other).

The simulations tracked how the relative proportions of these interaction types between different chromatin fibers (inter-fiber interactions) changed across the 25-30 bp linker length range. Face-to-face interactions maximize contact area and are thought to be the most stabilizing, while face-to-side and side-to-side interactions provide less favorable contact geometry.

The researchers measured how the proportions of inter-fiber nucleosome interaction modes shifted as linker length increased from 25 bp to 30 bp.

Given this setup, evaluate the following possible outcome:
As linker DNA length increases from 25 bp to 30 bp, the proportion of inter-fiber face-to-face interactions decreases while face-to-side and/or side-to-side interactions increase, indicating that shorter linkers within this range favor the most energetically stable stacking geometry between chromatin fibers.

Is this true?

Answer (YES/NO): YES